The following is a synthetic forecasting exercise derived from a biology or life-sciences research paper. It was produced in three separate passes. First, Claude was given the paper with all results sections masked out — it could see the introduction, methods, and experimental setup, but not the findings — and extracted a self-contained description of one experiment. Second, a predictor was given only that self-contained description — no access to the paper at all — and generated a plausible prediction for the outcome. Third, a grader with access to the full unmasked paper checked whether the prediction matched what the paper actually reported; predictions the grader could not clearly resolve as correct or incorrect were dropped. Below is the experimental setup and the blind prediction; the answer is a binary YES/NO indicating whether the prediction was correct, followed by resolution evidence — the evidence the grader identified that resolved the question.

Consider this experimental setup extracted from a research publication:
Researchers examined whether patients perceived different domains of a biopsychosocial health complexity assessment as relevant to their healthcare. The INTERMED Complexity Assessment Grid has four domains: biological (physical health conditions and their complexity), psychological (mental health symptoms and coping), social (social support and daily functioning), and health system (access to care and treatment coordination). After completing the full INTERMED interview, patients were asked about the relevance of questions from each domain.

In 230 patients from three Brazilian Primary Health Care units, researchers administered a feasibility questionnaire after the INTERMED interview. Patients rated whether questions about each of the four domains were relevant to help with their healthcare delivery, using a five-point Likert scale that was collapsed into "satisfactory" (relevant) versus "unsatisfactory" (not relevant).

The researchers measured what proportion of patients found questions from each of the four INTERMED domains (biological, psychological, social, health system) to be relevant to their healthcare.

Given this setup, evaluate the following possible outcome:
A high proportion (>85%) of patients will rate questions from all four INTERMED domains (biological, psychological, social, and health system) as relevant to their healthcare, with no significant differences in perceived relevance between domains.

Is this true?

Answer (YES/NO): NO